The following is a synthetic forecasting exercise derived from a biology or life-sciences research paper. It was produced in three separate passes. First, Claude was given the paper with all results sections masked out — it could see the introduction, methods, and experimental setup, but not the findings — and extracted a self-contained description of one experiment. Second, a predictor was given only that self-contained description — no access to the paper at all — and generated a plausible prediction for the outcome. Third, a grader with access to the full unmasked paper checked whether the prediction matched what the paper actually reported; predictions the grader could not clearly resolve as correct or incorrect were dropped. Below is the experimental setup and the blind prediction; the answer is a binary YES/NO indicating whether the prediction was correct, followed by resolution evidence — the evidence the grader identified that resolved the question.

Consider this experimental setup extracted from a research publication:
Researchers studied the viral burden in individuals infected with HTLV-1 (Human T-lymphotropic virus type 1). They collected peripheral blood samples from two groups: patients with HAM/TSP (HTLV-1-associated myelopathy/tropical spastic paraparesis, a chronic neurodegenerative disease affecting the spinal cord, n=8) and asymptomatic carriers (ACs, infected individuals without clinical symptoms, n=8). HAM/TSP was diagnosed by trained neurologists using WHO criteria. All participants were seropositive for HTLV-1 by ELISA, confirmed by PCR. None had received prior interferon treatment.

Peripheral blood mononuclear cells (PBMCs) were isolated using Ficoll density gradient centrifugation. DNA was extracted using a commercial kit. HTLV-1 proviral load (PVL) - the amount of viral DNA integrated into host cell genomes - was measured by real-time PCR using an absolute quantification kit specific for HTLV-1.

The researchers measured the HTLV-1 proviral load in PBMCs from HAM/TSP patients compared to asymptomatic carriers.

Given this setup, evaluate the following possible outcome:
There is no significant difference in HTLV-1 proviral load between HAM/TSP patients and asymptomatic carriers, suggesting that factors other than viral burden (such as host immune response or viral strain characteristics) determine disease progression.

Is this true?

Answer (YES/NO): NO